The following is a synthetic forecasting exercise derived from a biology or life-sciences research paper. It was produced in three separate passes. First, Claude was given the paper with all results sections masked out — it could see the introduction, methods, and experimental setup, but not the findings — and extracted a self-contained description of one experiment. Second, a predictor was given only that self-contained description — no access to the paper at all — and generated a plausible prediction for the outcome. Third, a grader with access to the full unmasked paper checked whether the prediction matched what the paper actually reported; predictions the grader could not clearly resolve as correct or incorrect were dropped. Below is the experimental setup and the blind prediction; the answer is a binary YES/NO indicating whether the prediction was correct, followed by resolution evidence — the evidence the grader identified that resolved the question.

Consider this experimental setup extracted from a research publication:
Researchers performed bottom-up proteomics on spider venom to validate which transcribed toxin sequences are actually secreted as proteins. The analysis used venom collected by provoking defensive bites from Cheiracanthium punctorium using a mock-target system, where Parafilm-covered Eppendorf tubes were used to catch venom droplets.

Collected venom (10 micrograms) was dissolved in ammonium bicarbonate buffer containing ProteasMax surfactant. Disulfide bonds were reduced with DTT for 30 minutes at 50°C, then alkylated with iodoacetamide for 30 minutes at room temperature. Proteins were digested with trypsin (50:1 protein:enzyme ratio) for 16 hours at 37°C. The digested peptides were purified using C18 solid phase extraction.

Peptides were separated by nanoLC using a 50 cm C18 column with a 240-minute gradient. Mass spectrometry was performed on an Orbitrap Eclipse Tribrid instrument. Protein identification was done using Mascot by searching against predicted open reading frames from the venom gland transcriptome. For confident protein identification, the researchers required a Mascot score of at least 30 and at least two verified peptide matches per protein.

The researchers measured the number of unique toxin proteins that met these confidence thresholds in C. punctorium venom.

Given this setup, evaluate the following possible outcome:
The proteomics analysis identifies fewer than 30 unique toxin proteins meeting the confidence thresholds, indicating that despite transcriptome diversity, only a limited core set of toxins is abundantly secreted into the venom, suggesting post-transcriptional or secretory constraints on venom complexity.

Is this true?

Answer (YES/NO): NO